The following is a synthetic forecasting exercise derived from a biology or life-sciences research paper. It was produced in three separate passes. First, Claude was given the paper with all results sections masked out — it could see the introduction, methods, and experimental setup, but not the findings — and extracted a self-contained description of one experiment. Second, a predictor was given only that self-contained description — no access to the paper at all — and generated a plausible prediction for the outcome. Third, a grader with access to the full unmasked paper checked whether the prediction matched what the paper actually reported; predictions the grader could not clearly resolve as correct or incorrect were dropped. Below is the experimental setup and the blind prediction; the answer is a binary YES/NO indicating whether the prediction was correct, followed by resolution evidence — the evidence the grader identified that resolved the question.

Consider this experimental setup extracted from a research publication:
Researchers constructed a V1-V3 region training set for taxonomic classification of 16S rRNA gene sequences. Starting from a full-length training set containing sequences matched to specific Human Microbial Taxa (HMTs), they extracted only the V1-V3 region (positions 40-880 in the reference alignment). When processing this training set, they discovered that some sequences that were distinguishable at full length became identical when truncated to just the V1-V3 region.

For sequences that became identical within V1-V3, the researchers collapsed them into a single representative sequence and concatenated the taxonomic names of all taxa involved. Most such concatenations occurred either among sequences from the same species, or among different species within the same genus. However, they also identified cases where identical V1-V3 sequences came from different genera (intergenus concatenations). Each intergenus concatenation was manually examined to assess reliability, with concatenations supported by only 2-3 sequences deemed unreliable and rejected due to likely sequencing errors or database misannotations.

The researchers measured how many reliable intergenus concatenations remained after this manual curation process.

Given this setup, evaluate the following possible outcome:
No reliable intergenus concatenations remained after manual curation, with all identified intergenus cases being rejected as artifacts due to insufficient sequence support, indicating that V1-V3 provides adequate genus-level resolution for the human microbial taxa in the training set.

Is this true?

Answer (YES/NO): NO